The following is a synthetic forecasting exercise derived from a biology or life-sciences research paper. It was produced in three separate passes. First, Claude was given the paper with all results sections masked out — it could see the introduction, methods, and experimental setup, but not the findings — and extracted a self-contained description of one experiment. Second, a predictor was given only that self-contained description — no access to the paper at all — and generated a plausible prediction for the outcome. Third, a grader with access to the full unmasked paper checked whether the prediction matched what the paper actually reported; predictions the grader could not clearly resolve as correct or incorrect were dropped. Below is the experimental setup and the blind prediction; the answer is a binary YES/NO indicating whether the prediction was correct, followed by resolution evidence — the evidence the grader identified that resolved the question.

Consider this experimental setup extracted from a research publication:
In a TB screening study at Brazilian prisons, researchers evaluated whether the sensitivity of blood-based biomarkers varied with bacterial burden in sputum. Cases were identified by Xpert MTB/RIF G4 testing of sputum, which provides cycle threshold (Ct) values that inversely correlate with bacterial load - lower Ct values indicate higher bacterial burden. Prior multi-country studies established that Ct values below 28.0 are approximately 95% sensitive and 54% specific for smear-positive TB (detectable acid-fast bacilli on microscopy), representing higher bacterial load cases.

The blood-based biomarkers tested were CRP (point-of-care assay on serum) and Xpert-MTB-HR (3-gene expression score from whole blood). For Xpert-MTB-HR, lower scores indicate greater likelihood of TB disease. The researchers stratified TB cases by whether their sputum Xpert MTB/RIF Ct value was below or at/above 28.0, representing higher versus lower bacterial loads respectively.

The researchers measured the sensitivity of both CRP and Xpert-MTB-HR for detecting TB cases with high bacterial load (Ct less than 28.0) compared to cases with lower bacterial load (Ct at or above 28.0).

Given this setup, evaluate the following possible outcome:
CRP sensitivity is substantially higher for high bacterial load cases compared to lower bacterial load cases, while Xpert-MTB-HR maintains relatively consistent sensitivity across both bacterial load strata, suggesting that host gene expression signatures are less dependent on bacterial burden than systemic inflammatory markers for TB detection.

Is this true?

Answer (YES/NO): NO